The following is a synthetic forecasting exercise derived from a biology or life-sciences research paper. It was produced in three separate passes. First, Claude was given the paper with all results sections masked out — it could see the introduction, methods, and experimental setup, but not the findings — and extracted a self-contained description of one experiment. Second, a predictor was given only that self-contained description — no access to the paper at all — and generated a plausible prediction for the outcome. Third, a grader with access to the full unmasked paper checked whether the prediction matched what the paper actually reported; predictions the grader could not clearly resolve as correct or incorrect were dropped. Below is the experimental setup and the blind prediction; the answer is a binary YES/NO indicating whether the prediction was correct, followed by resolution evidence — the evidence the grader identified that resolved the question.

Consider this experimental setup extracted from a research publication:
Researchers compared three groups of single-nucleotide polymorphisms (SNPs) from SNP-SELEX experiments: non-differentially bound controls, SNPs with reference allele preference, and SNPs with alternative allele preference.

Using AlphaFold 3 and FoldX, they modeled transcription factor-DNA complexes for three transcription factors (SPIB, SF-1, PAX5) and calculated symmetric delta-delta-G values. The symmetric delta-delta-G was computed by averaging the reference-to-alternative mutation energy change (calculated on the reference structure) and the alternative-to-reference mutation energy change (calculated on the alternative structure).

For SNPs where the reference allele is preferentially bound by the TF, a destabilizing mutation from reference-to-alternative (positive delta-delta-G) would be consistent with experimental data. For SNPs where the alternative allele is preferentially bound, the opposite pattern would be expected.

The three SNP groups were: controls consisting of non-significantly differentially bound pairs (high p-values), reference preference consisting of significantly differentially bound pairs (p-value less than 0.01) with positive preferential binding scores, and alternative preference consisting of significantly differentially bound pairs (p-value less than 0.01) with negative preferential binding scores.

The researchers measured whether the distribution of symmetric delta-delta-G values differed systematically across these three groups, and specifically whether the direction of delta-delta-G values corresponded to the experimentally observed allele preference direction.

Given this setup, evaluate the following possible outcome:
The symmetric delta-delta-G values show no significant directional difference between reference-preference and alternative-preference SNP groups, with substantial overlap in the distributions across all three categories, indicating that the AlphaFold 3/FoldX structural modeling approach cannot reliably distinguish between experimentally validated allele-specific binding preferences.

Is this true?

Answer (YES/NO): NO